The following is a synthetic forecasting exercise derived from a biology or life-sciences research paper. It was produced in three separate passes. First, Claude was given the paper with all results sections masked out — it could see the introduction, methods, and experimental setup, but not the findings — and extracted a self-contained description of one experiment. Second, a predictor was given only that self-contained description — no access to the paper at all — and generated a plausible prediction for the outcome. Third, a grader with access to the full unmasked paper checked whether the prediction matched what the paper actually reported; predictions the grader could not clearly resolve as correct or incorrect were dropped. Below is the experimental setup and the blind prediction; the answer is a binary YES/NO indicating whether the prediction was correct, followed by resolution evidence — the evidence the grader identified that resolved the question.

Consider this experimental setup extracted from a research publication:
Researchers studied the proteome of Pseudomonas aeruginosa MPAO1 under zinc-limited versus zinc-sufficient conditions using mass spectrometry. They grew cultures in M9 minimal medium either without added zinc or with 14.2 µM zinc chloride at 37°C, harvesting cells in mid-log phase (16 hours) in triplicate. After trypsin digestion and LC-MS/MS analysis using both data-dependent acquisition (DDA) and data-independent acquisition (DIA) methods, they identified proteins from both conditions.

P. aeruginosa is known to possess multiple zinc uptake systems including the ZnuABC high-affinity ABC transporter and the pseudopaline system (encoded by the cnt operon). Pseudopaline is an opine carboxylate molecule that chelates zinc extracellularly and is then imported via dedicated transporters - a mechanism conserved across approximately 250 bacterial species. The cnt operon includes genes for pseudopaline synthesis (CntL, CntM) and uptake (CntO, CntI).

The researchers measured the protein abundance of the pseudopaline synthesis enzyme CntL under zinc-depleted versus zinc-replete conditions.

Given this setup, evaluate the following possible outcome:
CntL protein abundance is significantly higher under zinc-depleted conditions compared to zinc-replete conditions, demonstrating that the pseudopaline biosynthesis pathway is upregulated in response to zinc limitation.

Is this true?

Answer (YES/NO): NO